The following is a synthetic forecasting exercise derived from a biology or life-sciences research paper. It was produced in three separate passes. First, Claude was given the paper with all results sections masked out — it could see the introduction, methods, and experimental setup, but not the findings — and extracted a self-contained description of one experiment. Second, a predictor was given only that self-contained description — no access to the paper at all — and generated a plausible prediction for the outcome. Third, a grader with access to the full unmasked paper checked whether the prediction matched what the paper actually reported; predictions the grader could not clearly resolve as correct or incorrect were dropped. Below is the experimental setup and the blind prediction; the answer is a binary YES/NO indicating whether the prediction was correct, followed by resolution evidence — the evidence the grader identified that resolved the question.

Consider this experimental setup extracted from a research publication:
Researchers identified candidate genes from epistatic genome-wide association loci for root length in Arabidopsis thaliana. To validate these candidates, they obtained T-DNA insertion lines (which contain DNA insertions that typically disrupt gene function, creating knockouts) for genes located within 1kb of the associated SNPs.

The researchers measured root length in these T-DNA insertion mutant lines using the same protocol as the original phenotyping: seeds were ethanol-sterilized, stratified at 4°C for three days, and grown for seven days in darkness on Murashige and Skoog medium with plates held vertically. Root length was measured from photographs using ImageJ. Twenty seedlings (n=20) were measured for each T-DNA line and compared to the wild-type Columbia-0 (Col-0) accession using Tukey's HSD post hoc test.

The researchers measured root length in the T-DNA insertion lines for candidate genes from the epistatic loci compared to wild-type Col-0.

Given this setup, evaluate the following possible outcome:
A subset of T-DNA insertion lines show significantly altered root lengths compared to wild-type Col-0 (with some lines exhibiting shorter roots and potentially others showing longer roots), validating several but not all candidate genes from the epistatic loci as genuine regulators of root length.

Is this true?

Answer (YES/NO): YES